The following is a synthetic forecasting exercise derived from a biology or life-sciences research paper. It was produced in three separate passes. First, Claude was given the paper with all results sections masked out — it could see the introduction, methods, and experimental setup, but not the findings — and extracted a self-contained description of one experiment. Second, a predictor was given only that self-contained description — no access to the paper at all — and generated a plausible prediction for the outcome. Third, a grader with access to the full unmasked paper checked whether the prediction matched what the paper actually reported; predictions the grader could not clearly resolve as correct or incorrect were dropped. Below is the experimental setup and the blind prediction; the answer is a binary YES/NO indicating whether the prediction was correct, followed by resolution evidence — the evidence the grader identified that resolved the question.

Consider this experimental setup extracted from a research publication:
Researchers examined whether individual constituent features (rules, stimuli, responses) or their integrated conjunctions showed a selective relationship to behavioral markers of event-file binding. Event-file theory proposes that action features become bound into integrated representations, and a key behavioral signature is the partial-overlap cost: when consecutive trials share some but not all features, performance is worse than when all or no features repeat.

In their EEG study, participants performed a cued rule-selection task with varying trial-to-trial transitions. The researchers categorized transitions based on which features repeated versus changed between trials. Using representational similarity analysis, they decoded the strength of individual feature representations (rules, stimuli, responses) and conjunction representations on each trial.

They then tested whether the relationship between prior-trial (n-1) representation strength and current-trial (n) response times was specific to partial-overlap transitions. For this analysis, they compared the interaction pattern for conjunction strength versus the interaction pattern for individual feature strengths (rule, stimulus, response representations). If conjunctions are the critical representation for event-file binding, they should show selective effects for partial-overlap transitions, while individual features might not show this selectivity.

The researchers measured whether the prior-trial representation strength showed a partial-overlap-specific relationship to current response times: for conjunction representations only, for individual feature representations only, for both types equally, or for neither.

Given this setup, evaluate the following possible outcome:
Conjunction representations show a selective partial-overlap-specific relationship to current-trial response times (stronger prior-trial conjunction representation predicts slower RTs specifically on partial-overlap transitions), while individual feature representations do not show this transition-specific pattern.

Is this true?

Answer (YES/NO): YES